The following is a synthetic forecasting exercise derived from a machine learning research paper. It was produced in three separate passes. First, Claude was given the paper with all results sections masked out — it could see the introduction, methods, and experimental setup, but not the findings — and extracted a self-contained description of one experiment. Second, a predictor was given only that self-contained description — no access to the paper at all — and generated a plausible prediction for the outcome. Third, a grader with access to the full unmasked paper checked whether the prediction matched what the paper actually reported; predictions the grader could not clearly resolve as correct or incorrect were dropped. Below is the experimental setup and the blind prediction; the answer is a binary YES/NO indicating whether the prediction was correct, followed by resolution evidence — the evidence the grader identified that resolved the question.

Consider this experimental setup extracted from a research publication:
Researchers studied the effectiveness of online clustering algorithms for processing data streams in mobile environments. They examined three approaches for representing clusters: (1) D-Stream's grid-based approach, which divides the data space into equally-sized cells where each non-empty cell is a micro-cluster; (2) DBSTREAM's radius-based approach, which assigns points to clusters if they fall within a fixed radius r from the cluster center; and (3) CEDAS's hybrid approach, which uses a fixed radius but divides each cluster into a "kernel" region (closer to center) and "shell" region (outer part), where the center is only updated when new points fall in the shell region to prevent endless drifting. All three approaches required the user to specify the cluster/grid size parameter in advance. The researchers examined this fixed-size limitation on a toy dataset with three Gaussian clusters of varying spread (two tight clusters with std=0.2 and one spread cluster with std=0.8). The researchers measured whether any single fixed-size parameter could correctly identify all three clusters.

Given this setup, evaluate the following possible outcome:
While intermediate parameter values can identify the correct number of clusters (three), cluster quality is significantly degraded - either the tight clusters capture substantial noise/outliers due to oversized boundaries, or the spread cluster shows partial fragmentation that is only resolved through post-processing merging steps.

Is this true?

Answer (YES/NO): NO